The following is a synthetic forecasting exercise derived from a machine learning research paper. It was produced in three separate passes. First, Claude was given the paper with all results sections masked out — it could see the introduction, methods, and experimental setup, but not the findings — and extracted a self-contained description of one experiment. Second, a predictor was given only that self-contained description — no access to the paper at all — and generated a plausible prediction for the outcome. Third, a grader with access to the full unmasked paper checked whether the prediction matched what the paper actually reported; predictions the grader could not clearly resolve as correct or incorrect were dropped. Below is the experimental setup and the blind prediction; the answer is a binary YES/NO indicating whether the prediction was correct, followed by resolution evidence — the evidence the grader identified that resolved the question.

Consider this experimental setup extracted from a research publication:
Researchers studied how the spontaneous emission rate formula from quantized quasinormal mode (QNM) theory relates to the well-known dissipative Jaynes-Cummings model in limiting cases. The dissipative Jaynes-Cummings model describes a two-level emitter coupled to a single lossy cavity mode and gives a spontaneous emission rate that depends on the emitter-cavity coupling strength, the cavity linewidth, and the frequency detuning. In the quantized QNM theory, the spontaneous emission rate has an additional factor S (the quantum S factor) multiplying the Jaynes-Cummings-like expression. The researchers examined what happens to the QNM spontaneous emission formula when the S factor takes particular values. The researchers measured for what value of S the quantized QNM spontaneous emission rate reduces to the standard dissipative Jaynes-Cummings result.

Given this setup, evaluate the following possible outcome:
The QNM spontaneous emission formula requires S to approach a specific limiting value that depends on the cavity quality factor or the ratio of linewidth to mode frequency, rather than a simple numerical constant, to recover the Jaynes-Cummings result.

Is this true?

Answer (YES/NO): NO